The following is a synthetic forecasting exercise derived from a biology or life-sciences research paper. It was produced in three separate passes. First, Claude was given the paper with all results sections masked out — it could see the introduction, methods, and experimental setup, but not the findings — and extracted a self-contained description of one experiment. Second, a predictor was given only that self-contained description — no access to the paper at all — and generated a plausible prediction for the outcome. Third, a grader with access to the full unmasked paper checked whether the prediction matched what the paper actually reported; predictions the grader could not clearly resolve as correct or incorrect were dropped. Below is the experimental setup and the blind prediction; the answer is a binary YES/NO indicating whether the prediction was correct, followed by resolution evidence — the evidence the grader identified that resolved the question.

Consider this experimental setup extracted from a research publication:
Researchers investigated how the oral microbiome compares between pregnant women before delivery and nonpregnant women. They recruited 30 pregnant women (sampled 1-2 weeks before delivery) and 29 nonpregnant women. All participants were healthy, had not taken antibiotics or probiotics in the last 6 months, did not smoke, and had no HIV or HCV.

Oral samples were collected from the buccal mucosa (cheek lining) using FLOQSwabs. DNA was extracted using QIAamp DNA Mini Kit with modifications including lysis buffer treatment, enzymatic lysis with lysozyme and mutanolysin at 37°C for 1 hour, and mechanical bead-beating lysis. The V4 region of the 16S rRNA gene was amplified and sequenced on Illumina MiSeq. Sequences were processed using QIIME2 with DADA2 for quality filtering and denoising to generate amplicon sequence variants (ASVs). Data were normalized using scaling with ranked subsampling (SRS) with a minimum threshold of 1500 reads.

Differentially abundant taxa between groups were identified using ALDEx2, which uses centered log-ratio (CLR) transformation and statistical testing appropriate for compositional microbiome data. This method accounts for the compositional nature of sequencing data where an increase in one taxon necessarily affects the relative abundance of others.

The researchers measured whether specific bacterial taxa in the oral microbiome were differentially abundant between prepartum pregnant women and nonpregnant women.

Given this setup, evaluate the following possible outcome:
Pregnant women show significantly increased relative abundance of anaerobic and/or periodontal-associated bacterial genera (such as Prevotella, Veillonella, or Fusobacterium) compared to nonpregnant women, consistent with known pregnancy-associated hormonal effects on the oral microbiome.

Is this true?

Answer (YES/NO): NO